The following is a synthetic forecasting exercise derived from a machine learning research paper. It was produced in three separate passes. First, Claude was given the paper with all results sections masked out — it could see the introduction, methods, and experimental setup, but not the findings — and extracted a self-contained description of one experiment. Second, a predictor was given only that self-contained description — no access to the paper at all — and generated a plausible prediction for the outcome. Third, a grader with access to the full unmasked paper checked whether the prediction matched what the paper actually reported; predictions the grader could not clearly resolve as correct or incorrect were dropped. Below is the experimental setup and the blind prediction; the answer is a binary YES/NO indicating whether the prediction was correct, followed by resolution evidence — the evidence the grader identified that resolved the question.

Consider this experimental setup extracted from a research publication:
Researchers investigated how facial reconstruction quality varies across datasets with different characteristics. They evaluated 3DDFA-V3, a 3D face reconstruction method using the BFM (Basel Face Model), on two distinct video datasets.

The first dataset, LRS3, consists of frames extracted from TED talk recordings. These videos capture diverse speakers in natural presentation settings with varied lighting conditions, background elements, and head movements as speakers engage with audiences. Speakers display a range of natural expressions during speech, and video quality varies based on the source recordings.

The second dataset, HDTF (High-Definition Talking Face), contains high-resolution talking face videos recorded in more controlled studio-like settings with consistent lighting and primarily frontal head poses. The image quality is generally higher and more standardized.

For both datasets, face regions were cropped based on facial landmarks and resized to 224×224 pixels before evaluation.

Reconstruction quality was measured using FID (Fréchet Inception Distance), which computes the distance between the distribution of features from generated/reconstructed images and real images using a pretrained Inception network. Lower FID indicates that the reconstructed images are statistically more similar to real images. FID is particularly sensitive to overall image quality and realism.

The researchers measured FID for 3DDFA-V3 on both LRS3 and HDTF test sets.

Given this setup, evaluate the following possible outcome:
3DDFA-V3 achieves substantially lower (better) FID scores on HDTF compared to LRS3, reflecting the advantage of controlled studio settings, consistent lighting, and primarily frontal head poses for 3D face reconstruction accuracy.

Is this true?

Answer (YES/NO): NO